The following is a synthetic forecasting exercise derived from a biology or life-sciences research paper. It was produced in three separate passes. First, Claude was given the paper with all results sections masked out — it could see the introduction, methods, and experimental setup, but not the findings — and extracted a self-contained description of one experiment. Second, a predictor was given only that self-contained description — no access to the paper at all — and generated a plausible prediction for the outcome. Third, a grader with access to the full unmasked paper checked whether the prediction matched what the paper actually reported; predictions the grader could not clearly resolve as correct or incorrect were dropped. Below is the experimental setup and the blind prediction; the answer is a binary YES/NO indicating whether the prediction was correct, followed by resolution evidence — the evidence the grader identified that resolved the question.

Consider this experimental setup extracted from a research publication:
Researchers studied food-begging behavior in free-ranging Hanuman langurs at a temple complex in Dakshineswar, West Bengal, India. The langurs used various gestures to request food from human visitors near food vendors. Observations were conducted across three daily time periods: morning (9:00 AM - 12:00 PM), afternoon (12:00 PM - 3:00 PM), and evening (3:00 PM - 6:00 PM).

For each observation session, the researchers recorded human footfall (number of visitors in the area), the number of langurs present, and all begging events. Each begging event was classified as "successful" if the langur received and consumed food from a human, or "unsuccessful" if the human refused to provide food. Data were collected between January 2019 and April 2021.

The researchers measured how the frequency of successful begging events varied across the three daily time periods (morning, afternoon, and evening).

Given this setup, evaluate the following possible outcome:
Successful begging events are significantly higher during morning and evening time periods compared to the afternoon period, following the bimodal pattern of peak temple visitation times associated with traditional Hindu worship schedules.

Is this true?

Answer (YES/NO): NO